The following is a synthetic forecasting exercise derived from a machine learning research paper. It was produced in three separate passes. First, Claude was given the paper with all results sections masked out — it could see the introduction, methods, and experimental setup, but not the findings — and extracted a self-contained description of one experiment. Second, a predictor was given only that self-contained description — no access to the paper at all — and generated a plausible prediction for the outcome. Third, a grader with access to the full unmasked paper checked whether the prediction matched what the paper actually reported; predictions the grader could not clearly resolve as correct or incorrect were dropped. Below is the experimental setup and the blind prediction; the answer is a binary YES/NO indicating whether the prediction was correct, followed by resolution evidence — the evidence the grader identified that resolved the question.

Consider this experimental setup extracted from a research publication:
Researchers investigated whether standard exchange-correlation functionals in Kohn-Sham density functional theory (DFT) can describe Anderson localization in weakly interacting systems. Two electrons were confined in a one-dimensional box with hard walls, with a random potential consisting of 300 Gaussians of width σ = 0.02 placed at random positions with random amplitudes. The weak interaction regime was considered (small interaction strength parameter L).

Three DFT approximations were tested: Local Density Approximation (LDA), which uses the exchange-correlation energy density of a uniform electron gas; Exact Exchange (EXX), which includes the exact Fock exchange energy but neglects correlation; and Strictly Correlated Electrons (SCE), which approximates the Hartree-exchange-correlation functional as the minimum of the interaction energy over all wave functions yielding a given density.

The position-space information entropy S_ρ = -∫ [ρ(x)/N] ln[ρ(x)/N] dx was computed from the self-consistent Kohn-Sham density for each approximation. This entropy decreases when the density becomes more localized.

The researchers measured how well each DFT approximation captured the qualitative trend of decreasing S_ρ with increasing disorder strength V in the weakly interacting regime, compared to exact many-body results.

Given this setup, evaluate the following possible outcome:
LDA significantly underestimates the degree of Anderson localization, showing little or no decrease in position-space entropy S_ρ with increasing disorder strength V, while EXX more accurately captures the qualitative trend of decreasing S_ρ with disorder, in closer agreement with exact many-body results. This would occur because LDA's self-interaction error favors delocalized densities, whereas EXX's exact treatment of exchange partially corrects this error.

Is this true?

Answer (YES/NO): NO